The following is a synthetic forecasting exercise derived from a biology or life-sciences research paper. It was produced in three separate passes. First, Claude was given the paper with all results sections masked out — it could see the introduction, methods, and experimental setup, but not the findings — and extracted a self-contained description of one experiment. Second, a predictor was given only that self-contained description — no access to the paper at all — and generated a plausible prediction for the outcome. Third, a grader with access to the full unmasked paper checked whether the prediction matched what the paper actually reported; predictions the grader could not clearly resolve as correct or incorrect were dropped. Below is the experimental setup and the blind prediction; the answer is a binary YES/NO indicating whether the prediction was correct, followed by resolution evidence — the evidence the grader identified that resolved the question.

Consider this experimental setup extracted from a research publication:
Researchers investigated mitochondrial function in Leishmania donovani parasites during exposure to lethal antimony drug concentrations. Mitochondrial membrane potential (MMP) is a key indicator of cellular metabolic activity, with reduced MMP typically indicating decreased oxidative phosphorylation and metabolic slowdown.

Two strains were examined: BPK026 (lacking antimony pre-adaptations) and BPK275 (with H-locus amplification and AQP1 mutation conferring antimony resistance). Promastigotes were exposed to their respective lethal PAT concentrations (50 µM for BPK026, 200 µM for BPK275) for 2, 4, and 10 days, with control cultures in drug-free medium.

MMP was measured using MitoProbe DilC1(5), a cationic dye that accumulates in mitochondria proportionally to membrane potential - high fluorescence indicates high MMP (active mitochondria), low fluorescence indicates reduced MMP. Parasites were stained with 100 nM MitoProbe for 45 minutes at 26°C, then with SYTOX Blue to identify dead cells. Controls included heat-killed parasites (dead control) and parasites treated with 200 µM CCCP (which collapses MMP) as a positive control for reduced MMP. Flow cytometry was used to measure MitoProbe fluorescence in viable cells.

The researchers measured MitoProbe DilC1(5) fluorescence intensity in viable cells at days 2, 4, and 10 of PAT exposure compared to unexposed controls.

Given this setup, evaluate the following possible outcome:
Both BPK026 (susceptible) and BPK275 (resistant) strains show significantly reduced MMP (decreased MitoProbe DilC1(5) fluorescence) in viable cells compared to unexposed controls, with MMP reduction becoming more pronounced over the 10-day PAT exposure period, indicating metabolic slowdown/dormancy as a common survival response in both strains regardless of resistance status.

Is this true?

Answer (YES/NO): NO